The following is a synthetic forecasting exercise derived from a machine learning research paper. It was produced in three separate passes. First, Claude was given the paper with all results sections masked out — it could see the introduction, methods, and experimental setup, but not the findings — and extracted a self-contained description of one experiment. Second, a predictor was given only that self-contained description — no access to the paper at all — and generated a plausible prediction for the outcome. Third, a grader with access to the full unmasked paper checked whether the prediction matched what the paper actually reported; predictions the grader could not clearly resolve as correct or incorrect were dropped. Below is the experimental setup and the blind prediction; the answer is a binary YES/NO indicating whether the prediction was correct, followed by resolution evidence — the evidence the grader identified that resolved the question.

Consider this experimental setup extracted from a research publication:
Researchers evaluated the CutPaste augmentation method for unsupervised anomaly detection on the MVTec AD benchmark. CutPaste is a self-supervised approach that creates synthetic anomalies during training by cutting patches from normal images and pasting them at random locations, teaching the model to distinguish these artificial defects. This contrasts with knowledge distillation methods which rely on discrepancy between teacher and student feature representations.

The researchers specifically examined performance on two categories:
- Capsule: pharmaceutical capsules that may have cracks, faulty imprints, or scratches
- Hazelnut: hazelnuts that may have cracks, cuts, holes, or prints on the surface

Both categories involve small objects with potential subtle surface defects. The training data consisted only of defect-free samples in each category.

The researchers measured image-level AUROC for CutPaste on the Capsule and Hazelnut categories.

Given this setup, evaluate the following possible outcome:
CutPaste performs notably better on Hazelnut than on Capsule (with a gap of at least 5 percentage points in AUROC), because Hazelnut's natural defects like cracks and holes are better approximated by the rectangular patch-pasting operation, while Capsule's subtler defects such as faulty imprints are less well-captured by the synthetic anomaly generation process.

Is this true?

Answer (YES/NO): NO